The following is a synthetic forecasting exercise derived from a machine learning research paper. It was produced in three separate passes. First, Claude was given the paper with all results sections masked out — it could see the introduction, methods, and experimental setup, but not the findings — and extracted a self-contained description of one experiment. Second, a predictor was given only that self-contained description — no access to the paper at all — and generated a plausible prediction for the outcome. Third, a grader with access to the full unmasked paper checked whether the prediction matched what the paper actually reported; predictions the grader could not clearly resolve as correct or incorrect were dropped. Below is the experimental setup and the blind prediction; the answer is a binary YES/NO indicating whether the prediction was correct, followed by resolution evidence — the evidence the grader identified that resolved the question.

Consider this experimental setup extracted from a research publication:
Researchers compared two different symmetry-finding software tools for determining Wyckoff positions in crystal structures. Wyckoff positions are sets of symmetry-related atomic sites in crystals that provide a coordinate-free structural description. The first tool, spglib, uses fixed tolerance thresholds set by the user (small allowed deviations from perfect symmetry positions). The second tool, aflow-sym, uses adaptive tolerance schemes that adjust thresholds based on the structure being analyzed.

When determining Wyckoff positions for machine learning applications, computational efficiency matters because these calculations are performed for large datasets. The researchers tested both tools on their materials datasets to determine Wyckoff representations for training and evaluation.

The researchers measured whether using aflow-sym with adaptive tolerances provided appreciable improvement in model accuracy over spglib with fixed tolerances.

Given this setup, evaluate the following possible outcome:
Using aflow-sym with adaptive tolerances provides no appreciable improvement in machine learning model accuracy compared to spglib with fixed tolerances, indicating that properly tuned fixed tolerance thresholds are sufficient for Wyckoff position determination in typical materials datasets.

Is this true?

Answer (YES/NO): YES